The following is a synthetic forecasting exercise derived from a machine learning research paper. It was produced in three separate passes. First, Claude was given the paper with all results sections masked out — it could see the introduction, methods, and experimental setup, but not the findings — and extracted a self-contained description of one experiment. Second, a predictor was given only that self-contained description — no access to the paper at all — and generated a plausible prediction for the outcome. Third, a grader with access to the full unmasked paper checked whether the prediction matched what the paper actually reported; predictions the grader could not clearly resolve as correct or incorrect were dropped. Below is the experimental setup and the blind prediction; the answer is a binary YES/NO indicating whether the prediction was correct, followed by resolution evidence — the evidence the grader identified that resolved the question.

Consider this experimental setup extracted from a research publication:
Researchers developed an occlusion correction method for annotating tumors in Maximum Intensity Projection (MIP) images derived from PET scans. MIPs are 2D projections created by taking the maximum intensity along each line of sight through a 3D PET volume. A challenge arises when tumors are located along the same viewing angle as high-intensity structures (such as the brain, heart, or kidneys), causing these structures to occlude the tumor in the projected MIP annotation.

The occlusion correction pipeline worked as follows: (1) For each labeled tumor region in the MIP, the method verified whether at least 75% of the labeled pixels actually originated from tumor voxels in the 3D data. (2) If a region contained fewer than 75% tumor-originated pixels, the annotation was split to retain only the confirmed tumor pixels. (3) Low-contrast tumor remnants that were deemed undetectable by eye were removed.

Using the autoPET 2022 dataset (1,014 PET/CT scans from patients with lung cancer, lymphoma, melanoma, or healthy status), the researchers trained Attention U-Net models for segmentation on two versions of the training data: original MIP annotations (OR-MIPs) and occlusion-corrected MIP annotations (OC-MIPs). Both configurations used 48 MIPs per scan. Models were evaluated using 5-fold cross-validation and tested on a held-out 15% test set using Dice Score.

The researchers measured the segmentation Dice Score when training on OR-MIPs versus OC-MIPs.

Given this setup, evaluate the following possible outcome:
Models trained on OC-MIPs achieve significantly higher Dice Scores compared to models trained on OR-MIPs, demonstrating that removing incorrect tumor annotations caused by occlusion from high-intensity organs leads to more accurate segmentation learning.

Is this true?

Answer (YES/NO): NO